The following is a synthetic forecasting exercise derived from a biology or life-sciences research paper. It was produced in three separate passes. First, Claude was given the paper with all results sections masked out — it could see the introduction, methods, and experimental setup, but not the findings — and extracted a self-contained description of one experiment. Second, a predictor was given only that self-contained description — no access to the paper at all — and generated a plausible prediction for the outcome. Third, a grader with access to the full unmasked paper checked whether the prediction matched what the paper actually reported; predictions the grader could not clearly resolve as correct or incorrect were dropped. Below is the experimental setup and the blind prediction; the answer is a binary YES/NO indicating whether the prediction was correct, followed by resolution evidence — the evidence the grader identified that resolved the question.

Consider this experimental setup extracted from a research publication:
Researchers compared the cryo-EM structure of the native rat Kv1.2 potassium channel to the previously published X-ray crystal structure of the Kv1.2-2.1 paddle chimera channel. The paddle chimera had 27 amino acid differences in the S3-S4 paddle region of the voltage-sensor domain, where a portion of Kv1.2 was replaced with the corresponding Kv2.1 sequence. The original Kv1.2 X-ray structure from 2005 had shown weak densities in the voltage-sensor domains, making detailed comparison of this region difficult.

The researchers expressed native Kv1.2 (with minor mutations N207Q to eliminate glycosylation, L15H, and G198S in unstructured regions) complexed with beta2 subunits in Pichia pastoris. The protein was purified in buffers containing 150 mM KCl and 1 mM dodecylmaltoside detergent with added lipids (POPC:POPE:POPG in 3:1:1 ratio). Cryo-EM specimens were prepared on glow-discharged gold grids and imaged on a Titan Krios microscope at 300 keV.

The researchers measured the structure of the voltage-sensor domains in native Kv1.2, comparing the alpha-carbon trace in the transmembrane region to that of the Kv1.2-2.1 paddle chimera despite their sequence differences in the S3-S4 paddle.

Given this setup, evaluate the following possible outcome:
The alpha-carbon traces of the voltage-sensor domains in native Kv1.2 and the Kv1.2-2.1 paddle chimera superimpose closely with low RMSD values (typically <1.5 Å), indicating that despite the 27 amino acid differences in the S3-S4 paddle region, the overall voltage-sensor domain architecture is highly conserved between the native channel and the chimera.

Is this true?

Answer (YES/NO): YES